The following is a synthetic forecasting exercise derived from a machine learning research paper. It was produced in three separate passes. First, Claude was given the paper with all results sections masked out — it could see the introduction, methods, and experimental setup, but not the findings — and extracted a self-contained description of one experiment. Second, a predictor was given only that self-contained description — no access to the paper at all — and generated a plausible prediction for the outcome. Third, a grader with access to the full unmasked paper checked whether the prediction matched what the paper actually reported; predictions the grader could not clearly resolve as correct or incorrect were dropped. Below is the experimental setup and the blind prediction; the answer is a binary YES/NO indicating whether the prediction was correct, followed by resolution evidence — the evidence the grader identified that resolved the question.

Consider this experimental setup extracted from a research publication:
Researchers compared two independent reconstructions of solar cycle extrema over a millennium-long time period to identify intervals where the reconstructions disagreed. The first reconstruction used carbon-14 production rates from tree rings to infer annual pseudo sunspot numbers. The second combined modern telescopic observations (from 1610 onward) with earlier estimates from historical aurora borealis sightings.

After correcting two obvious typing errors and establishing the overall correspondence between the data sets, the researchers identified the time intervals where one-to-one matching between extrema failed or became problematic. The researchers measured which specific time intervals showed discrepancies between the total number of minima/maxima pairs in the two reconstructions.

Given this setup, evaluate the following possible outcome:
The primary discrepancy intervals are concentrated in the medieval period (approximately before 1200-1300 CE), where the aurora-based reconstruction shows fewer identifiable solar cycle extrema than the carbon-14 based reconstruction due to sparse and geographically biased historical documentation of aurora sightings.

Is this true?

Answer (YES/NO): NO